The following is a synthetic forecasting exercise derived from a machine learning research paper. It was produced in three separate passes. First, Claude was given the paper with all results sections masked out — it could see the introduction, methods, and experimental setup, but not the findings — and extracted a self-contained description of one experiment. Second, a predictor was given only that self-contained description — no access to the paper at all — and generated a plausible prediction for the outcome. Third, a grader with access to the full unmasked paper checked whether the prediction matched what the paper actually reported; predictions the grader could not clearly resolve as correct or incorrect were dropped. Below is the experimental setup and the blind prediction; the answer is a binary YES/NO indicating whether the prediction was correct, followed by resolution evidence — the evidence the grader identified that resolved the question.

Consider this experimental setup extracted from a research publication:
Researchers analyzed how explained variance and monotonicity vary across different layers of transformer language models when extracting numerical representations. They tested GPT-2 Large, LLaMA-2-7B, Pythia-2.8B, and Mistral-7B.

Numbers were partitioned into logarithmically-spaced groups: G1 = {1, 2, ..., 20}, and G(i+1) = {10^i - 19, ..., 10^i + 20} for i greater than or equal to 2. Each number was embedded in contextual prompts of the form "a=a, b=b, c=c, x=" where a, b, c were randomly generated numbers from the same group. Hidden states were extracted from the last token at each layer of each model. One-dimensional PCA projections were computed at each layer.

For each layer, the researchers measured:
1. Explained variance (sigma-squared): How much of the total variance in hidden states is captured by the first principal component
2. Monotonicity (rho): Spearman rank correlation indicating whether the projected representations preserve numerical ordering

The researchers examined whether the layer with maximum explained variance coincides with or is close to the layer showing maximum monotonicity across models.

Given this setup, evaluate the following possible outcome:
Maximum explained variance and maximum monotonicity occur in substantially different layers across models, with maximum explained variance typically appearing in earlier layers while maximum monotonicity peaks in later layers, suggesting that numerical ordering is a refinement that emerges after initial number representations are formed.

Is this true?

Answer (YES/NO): NO